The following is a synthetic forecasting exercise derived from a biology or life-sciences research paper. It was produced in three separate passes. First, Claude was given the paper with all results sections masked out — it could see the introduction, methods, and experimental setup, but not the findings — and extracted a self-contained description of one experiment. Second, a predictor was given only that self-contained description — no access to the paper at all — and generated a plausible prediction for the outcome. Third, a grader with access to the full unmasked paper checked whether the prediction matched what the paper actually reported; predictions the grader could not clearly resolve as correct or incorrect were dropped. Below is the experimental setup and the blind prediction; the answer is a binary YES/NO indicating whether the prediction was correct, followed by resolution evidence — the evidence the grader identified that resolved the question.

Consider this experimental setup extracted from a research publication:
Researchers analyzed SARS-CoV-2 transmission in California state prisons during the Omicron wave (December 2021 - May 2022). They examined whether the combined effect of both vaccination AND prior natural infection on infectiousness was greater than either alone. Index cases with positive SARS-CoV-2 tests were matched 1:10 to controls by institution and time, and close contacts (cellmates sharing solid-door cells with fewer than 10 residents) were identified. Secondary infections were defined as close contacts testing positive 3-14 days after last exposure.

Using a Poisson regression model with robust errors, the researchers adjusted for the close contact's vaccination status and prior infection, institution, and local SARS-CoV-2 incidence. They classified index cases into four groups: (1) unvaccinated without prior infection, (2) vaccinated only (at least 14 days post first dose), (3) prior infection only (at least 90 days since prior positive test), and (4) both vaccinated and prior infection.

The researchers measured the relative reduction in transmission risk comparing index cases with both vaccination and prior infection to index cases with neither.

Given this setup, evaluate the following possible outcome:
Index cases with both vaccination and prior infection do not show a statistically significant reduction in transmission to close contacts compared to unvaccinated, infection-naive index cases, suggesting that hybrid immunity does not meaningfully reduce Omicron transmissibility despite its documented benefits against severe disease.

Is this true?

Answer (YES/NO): NO